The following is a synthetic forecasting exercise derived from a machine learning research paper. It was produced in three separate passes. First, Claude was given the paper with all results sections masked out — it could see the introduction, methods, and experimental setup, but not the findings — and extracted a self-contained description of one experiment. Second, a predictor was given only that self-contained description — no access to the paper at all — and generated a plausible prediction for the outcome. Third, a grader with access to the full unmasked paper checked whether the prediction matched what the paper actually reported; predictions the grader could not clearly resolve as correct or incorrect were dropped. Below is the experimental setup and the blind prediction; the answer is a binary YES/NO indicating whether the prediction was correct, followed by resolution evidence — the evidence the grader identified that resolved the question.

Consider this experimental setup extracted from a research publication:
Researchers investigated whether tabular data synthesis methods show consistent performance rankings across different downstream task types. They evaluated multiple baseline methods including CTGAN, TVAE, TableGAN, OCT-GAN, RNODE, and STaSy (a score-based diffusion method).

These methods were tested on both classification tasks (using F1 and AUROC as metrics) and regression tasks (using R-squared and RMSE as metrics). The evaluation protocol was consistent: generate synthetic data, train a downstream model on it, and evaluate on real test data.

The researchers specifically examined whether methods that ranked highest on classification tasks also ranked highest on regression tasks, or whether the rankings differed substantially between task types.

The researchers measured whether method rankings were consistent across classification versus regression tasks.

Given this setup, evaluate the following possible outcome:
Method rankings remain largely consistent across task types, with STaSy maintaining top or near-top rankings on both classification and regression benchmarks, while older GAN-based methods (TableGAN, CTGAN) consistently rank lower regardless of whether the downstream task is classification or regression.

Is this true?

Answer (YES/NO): NO